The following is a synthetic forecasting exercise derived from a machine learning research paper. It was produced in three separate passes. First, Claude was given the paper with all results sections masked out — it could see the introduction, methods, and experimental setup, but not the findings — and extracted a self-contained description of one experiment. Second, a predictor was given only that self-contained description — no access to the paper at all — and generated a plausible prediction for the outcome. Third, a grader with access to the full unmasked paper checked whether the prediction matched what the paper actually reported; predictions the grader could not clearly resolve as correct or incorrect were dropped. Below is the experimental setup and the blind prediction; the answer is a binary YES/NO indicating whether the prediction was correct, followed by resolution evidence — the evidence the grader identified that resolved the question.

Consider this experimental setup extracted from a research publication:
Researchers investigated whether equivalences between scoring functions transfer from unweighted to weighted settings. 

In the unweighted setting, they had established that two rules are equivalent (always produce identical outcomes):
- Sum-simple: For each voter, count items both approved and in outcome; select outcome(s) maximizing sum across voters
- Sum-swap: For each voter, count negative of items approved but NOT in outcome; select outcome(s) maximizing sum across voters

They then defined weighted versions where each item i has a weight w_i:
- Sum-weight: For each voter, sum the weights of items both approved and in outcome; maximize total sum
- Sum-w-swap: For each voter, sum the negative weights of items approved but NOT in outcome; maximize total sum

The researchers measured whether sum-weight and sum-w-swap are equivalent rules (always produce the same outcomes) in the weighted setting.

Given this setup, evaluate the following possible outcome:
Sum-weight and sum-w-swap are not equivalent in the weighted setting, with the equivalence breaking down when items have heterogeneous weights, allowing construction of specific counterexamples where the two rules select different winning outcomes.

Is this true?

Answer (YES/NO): NO